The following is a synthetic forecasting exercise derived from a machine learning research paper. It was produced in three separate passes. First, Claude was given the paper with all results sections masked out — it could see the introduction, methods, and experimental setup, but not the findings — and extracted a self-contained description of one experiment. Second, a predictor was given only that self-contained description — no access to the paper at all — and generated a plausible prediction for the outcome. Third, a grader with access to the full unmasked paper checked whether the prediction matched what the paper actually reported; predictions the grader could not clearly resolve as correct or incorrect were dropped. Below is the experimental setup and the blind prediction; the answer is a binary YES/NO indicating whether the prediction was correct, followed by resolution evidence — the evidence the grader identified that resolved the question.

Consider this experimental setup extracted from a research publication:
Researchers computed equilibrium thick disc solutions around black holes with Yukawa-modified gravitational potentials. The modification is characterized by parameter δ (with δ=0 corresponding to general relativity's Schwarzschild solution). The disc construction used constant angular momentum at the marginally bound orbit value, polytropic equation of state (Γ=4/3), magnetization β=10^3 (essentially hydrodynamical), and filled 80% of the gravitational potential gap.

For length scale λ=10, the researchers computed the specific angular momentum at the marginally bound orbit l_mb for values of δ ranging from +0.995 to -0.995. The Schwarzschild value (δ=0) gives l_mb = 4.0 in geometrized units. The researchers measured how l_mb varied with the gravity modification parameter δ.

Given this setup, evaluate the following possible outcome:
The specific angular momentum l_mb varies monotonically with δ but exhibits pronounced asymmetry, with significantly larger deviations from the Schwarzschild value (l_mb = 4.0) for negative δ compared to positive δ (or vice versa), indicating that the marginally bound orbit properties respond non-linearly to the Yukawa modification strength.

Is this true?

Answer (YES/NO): NO